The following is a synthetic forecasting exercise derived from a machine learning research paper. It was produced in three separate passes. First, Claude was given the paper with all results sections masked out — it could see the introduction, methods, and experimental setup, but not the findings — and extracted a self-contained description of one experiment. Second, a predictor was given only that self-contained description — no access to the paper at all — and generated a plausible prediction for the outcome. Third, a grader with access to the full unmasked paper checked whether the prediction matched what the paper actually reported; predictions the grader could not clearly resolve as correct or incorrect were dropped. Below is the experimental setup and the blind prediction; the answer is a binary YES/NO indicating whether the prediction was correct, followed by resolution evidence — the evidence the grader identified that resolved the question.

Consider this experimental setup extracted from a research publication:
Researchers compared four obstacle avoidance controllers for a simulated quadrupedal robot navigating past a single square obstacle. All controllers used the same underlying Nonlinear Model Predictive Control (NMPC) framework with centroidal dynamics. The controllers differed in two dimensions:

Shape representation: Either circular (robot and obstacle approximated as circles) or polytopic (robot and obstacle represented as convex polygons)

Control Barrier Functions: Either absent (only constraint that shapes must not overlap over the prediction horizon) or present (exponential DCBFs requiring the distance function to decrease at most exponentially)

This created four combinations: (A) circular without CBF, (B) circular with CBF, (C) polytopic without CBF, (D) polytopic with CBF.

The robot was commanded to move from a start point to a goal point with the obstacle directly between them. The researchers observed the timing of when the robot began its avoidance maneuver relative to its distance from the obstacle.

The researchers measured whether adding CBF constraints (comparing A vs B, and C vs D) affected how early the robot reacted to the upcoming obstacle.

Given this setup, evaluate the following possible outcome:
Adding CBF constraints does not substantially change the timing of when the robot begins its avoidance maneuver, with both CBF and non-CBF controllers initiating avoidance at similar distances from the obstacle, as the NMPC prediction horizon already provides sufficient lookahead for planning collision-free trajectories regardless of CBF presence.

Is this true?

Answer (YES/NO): NO